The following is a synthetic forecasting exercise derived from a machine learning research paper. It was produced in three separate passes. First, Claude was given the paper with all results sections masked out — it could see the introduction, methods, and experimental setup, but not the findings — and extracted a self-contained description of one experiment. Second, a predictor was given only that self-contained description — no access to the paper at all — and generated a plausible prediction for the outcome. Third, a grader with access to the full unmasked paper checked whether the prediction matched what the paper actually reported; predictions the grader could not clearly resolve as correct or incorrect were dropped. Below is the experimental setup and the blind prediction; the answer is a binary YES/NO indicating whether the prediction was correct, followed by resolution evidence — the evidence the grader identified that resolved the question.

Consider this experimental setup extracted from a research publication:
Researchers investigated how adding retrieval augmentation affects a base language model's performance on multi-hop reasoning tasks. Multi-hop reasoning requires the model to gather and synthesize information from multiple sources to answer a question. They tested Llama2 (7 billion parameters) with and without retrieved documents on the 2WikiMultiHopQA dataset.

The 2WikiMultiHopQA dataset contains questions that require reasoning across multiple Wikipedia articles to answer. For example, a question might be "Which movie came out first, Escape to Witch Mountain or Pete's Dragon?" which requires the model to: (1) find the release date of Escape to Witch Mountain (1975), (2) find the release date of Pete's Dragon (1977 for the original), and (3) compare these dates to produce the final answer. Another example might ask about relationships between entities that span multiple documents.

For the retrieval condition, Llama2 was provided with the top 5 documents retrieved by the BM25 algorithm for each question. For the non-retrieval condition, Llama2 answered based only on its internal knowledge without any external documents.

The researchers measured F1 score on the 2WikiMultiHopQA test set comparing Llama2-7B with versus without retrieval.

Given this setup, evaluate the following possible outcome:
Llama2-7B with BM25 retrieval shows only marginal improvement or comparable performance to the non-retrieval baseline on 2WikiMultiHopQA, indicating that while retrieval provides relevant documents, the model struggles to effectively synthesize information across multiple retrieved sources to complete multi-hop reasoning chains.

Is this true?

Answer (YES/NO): YES